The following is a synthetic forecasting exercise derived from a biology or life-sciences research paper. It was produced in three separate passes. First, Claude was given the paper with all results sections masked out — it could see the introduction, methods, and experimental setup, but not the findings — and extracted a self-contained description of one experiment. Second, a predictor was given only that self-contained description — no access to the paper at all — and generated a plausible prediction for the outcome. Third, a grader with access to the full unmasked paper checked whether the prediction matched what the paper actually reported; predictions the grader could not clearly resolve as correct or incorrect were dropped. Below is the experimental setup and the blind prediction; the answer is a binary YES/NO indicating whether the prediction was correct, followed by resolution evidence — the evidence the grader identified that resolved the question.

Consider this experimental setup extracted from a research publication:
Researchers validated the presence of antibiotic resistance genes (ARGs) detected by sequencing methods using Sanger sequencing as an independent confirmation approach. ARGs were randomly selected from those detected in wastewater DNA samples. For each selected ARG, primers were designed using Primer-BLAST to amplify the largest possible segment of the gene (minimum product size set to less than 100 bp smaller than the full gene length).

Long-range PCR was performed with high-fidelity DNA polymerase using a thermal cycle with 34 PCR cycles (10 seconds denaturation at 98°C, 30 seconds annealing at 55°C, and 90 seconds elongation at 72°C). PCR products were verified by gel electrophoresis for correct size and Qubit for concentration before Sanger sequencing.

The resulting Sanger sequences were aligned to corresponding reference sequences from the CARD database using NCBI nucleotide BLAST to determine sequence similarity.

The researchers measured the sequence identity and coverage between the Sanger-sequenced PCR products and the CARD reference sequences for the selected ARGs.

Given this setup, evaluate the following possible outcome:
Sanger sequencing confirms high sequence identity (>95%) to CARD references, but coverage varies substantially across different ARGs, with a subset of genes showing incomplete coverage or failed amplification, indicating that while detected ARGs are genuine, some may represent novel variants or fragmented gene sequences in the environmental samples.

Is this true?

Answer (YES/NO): NO